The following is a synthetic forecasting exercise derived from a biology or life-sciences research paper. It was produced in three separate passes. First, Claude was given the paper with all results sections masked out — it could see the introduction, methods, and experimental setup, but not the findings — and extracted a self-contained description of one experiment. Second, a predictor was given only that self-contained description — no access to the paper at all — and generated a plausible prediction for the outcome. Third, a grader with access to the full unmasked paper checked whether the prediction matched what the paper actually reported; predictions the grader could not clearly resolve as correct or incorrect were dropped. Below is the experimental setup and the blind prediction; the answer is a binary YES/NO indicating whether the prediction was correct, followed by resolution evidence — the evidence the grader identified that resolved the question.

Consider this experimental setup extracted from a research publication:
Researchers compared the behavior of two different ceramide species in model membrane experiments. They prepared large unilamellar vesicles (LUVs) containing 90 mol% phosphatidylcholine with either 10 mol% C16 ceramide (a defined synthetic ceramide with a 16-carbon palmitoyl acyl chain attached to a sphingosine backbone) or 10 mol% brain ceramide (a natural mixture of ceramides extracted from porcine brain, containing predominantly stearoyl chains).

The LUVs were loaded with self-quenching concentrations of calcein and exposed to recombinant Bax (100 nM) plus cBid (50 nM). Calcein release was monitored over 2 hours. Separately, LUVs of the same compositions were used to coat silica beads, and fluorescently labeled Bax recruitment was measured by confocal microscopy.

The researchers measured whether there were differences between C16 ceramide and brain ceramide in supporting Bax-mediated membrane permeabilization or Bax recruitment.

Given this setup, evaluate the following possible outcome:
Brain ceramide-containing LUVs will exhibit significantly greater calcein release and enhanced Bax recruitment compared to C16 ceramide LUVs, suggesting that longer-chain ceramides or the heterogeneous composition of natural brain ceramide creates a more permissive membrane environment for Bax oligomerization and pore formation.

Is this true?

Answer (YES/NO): NO